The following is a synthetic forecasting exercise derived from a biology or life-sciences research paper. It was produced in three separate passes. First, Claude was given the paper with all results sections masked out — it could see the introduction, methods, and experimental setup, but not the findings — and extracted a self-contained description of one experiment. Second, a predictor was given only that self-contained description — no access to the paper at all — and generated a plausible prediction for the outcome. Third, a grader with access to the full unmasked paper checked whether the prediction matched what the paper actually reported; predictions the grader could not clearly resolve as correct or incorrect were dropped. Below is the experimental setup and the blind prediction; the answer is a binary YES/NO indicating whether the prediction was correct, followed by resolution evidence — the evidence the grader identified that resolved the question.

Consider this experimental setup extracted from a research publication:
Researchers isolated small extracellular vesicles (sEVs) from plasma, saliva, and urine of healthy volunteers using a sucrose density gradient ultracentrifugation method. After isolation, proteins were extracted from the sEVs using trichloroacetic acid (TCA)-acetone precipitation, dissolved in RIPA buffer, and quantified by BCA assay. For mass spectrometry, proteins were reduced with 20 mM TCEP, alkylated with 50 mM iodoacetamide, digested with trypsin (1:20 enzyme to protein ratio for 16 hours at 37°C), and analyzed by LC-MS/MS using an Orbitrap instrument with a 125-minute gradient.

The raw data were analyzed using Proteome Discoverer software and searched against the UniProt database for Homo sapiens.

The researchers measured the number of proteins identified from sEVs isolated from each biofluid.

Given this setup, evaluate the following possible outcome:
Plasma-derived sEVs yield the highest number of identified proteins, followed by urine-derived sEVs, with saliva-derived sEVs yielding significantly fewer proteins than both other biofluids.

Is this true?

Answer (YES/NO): NO